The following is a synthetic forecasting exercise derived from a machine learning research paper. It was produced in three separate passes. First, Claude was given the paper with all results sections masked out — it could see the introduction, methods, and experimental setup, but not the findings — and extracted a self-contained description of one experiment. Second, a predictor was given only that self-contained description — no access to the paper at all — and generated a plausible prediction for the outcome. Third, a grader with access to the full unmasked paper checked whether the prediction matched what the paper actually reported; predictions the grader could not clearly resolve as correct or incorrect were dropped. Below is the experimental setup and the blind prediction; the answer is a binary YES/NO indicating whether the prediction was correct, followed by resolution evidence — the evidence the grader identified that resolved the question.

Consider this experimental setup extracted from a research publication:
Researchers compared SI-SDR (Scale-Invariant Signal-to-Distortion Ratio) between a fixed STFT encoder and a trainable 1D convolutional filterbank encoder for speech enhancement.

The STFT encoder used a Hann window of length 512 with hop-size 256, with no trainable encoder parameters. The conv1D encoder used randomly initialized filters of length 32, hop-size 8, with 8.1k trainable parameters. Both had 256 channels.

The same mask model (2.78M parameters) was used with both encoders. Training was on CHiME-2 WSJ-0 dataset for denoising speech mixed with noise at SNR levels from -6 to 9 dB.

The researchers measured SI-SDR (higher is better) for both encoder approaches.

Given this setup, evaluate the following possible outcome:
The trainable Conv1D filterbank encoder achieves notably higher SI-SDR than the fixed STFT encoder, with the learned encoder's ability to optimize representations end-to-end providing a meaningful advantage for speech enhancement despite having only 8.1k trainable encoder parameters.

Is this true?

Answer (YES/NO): YES